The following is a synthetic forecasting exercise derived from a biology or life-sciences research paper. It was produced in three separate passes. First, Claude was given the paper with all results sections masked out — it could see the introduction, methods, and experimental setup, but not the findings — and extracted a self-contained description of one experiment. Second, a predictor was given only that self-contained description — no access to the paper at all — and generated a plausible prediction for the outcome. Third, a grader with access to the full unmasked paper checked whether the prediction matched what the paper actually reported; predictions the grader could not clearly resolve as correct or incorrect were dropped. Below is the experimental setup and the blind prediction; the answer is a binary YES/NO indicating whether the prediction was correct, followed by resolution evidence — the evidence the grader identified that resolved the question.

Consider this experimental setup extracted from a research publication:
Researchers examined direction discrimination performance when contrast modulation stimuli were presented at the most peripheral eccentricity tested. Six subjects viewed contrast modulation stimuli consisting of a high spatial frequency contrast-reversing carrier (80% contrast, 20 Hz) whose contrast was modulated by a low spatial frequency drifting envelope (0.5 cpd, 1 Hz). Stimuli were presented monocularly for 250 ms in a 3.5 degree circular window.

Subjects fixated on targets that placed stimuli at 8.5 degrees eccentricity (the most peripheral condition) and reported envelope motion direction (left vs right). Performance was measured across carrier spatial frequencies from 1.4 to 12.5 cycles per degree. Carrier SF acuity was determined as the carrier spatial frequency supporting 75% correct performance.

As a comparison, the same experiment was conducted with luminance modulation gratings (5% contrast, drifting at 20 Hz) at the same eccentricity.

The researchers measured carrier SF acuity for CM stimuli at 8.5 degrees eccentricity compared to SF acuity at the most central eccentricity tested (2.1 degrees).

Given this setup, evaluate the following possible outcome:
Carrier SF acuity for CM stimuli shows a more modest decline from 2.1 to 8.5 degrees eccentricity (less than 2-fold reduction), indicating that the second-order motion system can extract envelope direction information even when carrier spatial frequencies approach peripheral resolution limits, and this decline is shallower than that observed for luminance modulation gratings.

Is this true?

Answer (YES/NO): YES